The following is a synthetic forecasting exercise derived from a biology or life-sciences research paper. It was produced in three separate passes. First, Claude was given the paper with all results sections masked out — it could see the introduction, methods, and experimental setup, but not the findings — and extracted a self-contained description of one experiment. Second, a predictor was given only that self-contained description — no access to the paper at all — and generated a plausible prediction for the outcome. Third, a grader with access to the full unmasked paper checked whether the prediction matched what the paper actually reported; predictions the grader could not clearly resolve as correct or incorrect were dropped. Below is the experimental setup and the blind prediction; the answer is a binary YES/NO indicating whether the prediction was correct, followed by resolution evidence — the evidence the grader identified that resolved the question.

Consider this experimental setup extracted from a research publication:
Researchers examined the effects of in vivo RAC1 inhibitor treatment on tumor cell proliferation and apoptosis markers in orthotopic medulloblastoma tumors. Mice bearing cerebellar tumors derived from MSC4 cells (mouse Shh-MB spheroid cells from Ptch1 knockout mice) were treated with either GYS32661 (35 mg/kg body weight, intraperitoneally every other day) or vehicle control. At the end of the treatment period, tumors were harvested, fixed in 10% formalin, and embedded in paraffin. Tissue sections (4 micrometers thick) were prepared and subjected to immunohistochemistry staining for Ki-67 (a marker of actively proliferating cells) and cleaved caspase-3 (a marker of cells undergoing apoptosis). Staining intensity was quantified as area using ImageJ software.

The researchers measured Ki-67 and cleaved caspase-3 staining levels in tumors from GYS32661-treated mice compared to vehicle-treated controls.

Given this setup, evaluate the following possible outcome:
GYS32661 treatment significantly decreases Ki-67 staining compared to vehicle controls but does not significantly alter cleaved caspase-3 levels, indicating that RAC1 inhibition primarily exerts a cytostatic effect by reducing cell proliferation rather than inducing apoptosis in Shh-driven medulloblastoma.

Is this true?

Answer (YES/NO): NO